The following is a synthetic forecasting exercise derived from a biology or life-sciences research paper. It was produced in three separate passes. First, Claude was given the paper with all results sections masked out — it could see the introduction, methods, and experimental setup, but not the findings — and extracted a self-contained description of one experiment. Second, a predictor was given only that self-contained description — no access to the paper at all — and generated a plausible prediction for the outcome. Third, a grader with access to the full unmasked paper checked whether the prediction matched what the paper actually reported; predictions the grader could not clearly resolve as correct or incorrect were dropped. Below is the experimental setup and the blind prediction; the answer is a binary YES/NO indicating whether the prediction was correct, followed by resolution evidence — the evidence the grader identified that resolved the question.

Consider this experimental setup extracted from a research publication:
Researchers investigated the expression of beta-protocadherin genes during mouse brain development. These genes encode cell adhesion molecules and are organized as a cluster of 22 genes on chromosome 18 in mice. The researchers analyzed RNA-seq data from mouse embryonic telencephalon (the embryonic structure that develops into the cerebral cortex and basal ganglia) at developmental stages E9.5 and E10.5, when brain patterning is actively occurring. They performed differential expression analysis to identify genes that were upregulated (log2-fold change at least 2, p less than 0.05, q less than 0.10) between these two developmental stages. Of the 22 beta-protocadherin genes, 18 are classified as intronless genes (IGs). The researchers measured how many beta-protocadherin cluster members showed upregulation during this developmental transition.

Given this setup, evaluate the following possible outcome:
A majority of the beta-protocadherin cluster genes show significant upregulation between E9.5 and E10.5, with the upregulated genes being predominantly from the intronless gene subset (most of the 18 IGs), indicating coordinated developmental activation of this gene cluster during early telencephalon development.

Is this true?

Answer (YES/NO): NO